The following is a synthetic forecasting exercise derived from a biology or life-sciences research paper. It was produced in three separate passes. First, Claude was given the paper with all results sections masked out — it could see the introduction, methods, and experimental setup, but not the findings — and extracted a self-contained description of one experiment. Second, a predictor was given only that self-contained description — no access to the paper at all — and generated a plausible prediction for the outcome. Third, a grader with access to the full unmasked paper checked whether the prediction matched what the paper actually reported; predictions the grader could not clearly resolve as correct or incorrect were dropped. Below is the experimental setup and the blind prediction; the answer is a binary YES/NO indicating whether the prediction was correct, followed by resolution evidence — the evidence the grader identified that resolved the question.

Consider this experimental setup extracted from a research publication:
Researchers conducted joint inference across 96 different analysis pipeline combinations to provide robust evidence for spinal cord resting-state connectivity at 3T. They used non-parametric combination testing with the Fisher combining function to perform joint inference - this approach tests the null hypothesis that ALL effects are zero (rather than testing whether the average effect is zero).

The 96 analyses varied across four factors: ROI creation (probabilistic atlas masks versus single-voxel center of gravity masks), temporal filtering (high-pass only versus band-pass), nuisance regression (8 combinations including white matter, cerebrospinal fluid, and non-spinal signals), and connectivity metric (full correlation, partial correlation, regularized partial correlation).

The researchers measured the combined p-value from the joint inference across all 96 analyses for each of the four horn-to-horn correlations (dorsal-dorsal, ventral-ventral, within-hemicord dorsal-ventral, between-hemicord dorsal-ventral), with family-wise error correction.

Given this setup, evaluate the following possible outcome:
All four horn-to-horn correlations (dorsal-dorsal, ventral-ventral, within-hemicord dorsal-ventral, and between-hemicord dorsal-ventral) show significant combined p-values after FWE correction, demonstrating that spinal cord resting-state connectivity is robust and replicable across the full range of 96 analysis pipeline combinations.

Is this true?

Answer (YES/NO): NO